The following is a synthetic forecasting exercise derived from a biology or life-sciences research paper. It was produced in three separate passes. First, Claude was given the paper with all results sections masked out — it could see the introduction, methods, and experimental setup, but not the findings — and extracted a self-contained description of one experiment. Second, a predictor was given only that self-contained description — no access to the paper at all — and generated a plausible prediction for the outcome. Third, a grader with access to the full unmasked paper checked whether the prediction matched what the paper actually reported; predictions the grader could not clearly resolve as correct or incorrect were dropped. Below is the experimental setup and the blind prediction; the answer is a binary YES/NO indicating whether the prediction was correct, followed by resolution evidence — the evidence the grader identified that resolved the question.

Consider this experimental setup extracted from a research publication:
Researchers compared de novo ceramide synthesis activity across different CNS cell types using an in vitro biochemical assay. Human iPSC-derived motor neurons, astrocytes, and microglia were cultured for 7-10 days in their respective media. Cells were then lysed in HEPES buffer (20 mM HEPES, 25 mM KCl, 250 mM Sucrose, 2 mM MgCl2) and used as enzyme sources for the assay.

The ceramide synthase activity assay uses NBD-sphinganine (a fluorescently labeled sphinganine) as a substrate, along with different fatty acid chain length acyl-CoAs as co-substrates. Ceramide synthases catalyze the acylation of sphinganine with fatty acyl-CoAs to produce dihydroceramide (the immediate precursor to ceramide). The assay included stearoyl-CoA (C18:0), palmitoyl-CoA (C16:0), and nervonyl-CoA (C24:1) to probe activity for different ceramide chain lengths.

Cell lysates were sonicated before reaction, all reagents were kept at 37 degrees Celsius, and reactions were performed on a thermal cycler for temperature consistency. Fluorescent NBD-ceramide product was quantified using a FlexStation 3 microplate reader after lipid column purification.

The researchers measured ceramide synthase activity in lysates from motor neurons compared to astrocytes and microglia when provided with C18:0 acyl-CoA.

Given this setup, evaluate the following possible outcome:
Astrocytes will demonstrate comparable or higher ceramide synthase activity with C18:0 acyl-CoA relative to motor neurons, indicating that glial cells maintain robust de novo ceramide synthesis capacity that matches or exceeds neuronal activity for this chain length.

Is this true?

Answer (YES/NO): NO